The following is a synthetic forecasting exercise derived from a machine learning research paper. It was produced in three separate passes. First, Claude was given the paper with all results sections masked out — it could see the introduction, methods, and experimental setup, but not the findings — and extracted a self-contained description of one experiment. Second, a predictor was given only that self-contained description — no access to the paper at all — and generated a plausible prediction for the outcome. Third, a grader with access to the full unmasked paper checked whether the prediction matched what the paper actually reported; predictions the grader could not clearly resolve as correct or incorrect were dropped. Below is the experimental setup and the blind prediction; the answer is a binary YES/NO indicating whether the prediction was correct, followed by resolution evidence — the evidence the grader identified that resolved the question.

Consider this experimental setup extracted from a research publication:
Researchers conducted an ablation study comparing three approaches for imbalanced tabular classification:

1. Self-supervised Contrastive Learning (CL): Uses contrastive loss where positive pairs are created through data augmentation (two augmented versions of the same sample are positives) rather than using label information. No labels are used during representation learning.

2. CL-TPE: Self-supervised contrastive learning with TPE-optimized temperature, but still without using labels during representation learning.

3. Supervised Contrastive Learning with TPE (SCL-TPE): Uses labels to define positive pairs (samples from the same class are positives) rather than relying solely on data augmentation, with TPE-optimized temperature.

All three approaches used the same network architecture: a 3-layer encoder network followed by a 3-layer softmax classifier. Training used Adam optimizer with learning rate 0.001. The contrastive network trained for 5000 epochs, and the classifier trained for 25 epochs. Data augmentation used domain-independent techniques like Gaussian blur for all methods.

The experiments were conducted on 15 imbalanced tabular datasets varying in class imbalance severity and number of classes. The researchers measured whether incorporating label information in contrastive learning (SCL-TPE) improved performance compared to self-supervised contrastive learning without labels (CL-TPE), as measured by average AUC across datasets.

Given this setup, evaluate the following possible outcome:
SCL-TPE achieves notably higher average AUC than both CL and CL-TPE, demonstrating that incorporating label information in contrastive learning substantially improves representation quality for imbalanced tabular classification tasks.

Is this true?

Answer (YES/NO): YES